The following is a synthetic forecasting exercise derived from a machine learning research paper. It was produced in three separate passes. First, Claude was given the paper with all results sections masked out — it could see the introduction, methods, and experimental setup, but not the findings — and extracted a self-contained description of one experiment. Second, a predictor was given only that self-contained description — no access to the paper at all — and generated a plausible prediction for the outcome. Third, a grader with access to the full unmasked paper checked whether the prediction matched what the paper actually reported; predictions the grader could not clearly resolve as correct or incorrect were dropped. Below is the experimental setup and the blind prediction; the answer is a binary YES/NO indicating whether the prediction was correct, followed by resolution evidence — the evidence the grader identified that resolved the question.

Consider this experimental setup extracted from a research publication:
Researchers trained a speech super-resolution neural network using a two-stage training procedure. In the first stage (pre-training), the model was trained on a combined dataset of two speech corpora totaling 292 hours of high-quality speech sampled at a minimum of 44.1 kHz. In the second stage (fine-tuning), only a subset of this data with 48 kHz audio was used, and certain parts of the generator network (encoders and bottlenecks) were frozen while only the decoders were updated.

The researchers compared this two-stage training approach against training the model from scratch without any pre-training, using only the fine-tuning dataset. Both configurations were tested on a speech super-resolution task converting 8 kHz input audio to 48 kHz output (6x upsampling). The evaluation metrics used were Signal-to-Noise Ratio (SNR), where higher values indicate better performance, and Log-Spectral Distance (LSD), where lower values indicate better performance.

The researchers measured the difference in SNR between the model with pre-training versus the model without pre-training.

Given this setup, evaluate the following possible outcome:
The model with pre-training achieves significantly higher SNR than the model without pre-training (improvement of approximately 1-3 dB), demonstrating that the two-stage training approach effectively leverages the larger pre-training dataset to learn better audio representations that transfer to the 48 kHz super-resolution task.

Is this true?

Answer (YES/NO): NO